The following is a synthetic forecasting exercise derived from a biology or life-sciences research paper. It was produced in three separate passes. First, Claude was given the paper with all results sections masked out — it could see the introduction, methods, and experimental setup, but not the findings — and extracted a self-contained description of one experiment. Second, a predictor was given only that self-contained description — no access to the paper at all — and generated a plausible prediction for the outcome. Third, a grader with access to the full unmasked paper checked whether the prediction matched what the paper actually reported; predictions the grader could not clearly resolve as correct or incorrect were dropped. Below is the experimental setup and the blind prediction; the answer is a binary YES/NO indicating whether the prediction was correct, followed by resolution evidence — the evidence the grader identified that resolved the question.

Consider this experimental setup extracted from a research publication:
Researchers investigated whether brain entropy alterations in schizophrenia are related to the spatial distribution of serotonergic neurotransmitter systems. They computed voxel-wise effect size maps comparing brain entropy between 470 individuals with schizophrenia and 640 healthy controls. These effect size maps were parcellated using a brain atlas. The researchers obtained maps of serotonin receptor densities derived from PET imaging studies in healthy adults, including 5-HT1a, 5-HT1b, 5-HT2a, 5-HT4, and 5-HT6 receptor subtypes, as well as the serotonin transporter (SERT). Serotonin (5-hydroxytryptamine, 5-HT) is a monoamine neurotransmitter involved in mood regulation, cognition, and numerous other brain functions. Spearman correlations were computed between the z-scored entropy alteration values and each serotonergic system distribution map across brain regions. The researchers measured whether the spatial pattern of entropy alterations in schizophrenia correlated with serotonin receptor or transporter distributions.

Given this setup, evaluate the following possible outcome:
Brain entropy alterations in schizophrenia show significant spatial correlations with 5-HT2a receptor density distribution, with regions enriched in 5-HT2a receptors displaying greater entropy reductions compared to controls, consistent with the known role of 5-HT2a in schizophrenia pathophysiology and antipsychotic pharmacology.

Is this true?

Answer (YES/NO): NO